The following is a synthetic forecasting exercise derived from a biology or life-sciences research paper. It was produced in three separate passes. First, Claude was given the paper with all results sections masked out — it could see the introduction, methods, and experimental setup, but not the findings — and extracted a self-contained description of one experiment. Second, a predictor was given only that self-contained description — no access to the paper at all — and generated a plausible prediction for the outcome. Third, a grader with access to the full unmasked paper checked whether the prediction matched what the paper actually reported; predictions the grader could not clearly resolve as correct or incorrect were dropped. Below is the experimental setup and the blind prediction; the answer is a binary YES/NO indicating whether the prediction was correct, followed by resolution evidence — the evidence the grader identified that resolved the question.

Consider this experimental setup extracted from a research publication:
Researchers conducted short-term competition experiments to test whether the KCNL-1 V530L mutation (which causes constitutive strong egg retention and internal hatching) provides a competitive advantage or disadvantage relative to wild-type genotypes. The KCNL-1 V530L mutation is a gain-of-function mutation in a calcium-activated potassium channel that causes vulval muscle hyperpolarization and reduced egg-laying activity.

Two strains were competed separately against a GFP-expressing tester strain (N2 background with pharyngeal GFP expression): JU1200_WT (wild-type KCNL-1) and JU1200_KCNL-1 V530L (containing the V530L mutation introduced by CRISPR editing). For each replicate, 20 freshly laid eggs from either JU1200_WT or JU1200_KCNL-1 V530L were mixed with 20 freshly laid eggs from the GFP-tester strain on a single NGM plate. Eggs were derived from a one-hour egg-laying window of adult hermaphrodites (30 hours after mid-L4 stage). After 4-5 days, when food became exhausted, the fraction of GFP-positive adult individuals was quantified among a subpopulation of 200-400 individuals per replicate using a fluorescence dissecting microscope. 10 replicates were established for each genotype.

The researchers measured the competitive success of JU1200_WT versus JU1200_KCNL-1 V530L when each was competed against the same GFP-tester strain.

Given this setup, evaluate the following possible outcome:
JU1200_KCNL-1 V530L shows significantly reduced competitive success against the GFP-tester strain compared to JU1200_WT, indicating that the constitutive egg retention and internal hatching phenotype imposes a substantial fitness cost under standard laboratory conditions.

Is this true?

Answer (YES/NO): NO